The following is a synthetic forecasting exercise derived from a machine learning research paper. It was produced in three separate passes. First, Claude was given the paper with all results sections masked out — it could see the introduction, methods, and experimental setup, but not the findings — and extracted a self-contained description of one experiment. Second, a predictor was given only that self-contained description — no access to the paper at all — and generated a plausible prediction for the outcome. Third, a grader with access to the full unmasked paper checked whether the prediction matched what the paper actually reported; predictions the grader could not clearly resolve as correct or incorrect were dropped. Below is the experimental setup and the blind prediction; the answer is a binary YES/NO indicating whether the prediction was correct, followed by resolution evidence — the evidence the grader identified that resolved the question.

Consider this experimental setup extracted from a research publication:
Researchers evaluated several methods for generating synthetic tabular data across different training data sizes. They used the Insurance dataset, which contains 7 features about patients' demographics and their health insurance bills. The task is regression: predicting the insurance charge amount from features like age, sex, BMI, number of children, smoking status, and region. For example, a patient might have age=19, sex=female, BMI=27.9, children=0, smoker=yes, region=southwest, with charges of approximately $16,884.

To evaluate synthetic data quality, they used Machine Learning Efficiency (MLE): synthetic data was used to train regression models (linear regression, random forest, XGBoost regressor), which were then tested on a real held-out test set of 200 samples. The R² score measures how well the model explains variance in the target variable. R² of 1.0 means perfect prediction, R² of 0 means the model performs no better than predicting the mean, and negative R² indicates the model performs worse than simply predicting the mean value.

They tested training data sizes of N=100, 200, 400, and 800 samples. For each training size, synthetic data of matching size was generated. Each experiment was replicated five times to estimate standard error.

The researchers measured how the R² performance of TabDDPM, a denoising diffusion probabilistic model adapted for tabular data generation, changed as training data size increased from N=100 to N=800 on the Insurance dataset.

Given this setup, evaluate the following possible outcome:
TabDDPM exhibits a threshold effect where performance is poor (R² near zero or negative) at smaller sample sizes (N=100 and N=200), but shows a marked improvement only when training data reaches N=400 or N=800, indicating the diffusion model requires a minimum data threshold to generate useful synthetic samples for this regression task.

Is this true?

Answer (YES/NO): NO